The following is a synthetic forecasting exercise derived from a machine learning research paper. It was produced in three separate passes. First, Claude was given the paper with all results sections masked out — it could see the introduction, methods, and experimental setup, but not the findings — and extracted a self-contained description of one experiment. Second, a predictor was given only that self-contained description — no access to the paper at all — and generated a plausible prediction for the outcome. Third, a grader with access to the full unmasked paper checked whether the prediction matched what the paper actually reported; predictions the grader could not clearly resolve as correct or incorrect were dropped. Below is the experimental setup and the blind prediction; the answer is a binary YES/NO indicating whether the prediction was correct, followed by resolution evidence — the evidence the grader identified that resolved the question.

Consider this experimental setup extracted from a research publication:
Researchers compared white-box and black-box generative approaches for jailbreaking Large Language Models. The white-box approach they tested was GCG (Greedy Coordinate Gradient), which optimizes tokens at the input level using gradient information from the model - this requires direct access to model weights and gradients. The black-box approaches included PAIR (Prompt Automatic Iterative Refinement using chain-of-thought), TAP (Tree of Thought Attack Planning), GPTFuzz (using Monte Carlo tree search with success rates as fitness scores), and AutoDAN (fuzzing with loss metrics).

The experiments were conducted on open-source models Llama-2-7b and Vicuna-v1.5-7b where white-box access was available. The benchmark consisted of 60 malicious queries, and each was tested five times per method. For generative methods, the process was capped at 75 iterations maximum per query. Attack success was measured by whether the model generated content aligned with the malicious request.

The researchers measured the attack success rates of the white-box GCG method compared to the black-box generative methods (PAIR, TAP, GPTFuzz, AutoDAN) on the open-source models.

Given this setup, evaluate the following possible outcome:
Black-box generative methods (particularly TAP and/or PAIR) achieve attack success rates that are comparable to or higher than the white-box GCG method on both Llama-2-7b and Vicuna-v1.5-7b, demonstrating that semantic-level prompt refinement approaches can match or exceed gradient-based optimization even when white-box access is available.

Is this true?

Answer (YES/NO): YES